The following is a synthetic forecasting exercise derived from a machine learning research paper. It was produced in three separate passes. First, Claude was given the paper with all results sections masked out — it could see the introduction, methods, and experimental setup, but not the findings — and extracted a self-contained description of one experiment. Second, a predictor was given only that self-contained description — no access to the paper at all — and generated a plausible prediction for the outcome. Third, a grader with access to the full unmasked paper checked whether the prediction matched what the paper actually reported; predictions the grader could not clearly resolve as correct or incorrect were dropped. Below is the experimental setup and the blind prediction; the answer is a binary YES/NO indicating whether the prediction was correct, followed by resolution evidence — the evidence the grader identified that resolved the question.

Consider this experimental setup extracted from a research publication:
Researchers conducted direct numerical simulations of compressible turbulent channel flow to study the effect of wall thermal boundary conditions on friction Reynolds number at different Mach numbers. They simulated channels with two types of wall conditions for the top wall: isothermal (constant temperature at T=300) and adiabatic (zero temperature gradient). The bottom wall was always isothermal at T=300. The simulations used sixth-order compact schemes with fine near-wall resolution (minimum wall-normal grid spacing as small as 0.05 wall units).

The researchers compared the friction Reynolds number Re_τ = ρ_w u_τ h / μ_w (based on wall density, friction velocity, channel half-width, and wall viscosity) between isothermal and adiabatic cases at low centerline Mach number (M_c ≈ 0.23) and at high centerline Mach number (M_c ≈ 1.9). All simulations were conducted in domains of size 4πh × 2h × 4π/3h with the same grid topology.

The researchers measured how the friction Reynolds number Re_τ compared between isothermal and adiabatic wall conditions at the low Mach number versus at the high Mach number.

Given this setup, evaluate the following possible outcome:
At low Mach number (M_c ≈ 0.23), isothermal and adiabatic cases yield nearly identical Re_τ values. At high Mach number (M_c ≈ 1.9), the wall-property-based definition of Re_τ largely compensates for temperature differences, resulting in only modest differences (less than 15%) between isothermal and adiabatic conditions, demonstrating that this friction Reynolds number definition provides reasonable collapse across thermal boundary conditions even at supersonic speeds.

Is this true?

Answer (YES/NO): NO